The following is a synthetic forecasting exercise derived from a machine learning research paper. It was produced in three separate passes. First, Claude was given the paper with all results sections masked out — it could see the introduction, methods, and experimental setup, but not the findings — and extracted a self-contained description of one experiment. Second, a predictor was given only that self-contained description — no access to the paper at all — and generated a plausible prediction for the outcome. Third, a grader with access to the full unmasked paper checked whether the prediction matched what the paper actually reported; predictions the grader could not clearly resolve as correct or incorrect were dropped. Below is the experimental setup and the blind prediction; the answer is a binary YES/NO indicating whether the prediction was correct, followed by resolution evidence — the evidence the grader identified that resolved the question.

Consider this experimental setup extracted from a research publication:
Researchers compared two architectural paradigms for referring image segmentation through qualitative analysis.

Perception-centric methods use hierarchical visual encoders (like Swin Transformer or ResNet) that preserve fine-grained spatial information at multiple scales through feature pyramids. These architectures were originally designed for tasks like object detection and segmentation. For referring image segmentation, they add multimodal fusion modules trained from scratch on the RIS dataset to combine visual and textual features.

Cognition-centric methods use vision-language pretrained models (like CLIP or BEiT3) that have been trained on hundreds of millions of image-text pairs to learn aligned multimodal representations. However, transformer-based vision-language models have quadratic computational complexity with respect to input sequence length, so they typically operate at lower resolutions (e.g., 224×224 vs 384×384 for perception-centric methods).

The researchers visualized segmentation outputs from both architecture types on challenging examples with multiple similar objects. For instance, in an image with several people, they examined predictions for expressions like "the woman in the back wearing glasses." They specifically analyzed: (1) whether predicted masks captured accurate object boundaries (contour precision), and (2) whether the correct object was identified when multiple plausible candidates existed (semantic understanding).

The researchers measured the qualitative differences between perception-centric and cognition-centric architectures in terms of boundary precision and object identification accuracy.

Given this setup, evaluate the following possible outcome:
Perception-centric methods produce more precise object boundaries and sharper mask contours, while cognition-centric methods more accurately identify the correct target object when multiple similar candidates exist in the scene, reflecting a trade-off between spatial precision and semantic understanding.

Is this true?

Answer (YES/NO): YES